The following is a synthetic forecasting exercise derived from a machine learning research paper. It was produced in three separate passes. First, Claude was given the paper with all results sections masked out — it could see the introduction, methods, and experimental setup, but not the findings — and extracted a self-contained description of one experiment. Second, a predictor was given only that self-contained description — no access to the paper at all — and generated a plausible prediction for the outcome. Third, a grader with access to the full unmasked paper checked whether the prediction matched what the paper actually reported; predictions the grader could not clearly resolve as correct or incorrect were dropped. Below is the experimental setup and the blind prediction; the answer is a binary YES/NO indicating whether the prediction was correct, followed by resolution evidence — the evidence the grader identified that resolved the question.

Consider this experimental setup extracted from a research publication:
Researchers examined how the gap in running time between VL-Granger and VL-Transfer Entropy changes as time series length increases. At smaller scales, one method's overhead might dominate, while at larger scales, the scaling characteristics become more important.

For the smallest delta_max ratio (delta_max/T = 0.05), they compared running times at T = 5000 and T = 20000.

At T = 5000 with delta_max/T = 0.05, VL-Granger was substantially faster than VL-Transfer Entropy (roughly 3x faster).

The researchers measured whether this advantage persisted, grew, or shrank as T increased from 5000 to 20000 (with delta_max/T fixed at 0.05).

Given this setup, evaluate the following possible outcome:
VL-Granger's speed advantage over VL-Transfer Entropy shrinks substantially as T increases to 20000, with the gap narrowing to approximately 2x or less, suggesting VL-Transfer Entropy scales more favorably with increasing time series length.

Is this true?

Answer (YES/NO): YES